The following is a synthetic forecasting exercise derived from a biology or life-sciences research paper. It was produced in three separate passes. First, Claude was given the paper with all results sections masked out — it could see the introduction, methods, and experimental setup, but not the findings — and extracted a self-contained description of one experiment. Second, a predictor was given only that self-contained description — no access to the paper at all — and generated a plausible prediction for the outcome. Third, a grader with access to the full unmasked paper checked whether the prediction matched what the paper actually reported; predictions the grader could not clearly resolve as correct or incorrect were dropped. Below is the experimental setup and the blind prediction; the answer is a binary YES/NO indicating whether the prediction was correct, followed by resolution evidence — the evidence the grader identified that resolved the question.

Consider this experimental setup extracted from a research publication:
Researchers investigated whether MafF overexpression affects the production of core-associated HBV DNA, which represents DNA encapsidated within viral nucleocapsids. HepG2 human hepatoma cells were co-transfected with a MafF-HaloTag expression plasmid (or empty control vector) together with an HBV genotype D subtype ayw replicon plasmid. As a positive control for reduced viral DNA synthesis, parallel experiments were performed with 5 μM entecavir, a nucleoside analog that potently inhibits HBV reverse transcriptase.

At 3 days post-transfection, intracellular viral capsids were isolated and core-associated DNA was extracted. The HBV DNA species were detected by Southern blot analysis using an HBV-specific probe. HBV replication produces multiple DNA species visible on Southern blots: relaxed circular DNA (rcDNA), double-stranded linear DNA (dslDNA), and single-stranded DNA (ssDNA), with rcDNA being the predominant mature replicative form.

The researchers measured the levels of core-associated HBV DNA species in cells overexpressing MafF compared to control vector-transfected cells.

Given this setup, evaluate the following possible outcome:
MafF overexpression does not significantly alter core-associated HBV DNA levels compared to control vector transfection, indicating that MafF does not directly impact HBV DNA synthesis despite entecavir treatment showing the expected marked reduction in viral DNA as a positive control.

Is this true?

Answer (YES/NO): NO